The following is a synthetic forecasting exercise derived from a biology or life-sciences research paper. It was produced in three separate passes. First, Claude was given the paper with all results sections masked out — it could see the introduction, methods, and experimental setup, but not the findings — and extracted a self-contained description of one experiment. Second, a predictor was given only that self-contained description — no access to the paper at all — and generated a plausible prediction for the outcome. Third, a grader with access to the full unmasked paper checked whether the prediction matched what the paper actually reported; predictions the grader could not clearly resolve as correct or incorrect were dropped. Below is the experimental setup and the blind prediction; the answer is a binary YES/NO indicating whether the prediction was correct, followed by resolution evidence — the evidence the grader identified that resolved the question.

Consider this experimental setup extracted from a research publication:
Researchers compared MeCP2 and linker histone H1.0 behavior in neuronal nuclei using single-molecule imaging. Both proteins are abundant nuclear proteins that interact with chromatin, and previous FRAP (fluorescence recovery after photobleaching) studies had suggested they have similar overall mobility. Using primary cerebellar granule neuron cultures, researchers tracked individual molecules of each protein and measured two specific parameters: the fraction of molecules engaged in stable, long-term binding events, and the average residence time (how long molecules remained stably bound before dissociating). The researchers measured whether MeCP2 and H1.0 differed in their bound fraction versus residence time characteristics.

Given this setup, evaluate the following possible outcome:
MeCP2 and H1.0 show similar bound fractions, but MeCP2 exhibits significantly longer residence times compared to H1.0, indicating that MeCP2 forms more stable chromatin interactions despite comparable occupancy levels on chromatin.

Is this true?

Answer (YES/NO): NO